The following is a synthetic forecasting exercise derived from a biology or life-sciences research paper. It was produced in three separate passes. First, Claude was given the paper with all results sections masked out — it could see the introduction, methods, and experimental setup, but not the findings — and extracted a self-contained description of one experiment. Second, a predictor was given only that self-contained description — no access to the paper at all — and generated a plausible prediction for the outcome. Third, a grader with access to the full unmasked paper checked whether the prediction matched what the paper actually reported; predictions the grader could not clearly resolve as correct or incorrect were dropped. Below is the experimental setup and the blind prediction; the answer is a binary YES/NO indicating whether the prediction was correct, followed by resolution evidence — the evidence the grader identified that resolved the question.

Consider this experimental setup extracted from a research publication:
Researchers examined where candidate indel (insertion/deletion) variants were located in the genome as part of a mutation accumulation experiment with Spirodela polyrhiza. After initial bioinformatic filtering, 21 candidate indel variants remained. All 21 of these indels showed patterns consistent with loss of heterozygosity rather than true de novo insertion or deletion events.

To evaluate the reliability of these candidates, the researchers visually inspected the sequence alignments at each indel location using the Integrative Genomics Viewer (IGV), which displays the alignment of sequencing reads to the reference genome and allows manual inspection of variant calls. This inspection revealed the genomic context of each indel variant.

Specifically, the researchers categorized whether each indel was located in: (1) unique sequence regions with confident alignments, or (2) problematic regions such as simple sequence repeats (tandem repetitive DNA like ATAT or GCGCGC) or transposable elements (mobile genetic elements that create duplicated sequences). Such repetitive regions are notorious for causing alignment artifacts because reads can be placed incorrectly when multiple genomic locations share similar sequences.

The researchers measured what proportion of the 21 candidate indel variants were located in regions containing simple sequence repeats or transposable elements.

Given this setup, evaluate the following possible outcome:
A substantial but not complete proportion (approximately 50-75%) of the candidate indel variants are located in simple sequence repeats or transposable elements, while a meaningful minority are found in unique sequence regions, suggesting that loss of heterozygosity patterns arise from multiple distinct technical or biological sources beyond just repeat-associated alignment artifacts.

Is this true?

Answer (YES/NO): NO